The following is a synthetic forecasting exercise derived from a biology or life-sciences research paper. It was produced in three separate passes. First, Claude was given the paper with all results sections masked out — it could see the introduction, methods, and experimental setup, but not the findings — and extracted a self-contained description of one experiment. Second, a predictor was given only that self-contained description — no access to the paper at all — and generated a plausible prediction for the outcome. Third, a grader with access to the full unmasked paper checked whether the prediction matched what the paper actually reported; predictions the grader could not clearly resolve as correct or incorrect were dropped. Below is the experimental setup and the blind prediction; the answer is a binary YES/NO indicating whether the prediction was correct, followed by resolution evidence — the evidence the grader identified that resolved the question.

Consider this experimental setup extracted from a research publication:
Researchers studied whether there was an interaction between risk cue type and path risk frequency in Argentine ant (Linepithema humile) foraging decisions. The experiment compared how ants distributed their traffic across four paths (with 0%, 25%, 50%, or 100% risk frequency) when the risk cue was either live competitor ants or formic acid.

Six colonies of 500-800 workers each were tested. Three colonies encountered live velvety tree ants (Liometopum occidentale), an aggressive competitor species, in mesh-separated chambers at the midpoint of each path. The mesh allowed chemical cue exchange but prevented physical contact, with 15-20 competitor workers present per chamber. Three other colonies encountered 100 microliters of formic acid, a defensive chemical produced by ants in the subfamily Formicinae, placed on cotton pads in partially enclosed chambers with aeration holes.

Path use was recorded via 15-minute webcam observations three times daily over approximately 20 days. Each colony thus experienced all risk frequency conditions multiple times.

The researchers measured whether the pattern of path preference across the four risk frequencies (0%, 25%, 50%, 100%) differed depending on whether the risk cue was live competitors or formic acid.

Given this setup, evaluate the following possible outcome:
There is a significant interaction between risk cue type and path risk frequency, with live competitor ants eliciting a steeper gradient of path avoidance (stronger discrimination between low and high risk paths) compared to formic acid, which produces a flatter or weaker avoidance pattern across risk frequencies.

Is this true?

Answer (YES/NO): NO